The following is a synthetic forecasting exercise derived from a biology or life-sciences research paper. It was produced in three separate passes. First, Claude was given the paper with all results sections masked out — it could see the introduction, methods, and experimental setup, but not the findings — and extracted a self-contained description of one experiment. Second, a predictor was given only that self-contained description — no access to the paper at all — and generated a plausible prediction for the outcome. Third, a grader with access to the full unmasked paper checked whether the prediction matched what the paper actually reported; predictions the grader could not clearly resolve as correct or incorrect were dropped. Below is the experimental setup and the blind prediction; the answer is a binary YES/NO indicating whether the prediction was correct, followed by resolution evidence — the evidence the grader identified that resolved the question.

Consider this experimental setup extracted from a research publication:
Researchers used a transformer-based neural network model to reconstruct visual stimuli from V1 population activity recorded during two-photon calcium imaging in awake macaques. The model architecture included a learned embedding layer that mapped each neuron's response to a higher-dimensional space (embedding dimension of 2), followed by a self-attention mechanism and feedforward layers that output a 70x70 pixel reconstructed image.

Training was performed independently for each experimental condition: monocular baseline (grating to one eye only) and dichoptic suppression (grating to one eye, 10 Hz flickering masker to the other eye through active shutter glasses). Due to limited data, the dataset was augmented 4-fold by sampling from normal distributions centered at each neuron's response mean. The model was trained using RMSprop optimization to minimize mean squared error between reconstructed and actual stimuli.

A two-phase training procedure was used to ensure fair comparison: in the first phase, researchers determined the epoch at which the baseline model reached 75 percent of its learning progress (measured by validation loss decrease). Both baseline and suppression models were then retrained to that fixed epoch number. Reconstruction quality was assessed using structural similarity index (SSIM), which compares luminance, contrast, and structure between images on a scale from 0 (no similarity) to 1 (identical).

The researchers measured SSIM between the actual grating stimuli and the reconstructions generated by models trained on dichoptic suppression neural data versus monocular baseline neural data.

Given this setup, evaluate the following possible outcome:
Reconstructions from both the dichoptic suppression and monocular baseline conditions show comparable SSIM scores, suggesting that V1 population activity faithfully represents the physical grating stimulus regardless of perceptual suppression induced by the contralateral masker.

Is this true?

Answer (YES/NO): NO